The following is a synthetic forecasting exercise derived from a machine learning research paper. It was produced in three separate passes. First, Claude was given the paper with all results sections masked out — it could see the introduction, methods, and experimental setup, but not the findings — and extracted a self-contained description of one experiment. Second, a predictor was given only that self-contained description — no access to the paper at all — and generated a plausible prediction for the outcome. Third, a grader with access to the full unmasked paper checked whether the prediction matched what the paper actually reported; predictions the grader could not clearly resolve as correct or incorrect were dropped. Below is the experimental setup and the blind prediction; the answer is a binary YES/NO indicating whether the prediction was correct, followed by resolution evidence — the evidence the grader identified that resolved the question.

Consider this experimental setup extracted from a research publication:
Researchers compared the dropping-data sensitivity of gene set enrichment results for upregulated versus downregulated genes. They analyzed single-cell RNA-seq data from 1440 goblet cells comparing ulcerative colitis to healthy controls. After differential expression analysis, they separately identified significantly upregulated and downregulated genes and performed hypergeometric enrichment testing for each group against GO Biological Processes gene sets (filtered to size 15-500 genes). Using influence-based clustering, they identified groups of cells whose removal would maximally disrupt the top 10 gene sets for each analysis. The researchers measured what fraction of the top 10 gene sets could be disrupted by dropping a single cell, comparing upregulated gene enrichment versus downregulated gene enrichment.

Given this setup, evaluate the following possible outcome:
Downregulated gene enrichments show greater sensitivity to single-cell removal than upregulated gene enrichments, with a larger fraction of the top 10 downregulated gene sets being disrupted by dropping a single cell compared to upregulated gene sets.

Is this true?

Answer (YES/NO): YES